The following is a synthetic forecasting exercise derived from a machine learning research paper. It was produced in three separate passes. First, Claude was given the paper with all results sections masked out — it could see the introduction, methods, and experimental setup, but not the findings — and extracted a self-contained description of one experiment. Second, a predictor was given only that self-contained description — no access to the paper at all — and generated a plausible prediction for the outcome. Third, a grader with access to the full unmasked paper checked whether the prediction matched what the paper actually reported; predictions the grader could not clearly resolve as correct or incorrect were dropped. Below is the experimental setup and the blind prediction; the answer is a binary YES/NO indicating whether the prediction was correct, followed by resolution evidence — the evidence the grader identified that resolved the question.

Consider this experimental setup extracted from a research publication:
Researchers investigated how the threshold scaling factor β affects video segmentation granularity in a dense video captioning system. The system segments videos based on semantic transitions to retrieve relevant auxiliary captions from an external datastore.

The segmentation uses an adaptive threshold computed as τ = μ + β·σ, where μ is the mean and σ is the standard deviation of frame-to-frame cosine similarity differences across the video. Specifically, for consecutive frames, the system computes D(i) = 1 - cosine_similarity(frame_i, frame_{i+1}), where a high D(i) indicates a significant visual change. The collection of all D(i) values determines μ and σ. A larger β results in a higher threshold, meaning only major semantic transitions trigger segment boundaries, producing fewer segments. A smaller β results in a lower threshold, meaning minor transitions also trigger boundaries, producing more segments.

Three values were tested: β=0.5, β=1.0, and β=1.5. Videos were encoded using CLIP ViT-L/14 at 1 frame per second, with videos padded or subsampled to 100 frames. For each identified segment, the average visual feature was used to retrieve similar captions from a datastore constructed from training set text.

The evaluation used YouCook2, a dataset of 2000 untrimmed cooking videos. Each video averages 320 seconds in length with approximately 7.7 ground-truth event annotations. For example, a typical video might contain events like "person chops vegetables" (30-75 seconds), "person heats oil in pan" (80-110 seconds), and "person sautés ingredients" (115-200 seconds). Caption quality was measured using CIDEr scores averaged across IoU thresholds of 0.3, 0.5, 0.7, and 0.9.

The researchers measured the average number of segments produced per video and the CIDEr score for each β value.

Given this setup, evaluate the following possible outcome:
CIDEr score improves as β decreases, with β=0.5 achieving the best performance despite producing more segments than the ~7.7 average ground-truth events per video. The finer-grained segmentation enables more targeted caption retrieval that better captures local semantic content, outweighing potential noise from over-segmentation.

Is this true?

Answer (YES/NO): NO